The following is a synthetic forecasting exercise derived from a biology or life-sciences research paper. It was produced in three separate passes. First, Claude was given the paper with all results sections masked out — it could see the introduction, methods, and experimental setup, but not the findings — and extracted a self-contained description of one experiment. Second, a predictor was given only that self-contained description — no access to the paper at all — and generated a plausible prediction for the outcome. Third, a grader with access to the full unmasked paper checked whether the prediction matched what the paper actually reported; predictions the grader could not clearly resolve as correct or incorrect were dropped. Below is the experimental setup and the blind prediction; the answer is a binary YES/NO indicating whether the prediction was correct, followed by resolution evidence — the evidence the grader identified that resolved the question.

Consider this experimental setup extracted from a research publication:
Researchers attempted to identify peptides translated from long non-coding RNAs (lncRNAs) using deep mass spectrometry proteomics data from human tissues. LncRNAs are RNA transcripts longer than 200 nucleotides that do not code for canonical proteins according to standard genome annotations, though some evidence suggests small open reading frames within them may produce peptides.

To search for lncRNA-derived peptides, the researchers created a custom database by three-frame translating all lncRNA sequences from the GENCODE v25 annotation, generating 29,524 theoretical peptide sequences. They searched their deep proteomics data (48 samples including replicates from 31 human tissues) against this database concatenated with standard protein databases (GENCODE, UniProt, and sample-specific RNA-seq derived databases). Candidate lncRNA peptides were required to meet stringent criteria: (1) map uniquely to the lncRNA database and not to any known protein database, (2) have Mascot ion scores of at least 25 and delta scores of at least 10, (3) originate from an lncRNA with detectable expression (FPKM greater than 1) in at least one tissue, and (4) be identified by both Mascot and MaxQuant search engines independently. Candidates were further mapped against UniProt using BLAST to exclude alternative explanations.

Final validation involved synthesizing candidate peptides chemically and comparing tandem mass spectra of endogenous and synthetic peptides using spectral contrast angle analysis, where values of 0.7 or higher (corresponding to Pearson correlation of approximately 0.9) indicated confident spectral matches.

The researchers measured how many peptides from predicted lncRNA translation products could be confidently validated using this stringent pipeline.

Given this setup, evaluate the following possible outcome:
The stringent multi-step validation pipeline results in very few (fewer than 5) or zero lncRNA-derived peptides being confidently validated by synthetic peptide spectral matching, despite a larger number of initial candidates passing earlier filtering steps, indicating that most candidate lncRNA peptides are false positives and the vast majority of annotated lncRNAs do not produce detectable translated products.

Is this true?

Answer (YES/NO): YES